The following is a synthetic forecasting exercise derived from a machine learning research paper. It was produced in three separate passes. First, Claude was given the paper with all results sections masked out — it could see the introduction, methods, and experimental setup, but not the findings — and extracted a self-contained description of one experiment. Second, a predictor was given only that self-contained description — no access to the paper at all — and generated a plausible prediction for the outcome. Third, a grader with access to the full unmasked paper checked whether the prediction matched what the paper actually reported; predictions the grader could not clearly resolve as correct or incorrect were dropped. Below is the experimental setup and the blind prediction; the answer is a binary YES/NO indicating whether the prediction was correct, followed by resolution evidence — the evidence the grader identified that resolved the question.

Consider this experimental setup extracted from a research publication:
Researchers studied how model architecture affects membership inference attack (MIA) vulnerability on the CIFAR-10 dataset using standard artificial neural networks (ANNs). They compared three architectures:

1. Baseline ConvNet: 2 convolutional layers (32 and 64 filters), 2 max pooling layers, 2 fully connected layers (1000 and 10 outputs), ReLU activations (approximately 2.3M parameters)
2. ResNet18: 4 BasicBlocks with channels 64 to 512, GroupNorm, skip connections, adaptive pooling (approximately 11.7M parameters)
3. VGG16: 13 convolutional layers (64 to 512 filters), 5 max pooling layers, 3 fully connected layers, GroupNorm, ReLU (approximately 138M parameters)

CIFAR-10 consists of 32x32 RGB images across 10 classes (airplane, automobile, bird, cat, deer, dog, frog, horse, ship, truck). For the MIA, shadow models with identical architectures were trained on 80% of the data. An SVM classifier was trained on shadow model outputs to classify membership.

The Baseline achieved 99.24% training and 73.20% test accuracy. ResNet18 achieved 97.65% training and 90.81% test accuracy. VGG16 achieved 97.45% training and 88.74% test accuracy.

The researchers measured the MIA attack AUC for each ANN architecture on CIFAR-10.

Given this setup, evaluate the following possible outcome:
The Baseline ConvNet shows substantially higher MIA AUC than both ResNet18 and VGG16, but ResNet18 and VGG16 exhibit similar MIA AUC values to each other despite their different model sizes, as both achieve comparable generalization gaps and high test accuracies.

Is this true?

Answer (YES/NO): NO